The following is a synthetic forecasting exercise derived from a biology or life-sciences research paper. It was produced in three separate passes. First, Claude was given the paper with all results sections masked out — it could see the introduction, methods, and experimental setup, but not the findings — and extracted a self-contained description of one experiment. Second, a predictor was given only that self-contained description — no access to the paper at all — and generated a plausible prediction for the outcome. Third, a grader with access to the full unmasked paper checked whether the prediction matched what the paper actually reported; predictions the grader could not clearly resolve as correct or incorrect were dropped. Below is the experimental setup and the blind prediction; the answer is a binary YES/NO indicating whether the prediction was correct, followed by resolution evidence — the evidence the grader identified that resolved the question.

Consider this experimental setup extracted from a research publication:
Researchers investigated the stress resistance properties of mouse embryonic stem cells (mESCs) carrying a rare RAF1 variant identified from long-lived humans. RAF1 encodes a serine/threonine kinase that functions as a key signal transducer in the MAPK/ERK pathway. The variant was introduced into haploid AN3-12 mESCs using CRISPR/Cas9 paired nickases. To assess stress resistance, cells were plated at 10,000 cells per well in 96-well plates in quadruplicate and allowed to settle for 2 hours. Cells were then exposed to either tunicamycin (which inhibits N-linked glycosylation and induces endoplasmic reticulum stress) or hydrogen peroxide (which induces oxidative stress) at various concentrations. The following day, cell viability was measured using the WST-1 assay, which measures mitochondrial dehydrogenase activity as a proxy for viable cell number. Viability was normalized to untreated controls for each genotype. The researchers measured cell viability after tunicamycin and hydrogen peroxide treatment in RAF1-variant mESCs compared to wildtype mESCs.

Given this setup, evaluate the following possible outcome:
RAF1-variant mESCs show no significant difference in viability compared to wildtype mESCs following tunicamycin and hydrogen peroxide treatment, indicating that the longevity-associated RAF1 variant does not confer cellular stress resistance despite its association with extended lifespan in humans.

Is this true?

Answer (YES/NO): NO